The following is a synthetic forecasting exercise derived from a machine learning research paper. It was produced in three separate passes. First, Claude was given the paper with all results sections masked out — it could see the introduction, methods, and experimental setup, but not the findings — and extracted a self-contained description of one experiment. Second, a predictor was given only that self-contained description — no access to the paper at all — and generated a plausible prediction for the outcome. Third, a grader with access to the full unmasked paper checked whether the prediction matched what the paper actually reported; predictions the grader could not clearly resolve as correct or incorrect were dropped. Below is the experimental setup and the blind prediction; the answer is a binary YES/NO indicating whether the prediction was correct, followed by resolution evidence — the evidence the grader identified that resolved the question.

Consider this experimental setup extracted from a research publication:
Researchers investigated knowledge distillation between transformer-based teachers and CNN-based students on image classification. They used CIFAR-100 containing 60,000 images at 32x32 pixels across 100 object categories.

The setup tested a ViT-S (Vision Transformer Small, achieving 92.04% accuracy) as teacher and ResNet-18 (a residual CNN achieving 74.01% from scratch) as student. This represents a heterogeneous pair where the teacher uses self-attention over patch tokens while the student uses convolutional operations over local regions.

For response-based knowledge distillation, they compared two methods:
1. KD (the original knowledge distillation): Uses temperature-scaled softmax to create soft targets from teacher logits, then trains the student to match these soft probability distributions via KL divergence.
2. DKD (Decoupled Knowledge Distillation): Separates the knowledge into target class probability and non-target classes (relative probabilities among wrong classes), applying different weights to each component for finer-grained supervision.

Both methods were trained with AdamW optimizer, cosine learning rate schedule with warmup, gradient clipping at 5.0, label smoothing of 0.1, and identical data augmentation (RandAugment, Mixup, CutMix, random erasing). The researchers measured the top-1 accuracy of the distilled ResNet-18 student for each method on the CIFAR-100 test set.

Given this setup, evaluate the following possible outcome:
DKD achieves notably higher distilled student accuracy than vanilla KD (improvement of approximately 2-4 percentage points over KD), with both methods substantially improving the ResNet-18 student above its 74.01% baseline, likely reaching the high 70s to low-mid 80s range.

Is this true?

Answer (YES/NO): NO